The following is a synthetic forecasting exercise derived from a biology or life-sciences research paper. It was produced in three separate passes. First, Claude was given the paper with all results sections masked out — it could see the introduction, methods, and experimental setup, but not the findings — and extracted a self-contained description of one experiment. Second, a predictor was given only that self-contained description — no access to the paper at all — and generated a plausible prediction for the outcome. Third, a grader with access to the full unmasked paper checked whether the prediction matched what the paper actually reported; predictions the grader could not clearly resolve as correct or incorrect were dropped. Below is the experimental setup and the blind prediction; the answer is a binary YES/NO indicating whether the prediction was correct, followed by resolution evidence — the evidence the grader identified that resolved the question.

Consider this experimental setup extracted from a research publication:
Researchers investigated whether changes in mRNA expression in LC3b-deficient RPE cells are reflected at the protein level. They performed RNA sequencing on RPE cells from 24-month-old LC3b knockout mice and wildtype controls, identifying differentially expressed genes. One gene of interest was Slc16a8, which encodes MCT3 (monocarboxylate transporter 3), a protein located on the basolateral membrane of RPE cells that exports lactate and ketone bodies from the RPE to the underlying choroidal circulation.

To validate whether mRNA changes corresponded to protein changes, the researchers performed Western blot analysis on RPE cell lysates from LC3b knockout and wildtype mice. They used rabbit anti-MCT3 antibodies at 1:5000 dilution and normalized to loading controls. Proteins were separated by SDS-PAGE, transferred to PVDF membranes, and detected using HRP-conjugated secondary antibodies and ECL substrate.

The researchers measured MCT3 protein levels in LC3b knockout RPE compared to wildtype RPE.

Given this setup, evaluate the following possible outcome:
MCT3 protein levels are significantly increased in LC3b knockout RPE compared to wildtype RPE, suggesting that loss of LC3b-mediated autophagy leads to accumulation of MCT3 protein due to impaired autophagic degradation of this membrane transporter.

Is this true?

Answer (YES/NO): NO